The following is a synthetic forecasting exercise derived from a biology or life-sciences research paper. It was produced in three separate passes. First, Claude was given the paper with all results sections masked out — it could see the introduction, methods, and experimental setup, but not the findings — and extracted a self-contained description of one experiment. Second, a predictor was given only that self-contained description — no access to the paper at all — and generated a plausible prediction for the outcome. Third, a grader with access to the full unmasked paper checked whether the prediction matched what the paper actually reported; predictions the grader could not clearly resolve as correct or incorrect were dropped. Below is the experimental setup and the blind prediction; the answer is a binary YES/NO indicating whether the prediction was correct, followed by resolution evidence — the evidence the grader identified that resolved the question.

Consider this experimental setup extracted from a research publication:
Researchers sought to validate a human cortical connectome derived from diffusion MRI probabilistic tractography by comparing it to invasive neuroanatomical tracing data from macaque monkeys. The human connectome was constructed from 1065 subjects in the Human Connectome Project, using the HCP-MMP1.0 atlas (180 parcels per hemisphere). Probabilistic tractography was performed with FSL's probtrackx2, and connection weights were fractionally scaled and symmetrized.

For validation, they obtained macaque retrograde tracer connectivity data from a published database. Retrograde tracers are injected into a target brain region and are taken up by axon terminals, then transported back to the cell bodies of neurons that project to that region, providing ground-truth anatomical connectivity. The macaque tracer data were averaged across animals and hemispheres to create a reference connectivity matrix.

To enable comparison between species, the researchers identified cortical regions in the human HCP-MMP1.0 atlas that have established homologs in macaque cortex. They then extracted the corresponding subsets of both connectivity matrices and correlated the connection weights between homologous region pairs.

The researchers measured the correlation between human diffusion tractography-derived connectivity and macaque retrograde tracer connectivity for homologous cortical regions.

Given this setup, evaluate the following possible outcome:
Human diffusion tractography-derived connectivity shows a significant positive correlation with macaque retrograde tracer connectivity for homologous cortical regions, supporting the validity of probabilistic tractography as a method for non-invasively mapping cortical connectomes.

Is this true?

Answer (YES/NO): YES